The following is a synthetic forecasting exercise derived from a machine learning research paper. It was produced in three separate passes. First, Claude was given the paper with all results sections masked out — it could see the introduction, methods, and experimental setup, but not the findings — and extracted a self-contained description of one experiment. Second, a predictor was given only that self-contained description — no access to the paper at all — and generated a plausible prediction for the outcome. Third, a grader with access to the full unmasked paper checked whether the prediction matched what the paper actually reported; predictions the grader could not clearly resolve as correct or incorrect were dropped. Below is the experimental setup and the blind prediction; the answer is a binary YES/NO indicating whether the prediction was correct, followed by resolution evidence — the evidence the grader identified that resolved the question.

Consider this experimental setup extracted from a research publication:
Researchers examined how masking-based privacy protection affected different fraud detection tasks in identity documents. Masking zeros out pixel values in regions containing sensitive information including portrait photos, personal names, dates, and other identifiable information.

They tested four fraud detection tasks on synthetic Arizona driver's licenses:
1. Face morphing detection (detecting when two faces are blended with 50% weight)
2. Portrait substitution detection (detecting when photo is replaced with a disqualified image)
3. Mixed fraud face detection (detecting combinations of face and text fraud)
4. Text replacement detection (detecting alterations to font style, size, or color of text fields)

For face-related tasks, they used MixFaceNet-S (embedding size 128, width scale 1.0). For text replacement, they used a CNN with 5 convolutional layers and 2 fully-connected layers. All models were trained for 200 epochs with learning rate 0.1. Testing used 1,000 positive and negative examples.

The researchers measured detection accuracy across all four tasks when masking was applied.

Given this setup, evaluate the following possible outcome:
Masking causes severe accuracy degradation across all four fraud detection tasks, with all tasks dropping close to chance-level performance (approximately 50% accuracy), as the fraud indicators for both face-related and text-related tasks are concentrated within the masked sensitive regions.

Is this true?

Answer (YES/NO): YES